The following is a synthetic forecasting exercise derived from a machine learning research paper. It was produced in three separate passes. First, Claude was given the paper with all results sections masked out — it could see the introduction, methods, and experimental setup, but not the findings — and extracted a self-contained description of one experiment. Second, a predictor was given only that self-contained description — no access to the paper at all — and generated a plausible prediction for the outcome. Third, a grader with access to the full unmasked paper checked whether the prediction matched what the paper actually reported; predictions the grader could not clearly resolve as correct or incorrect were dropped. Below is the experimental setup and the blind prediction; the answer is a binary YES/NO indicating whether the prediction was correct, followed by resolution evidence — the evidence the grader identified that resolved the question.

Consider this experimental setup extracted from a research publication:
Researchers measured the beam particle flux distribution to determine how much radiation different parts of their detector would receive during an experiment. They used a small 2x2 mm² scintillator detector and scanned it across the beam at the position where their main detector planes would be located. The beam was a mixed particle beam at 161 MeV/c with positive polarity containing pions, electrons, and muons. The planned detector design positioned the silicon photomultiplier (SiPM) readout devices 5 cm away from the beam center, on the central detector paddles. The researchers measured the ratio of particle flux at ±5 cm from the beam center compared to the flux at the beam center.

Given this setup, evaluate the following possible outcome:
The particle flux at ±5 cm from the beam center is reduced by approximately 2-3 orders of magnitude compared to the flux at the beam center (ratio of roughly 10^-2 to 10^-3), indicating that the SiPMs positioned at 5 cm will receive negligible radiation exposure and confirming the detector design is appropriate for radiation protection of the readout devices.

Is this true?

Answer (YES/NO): YES